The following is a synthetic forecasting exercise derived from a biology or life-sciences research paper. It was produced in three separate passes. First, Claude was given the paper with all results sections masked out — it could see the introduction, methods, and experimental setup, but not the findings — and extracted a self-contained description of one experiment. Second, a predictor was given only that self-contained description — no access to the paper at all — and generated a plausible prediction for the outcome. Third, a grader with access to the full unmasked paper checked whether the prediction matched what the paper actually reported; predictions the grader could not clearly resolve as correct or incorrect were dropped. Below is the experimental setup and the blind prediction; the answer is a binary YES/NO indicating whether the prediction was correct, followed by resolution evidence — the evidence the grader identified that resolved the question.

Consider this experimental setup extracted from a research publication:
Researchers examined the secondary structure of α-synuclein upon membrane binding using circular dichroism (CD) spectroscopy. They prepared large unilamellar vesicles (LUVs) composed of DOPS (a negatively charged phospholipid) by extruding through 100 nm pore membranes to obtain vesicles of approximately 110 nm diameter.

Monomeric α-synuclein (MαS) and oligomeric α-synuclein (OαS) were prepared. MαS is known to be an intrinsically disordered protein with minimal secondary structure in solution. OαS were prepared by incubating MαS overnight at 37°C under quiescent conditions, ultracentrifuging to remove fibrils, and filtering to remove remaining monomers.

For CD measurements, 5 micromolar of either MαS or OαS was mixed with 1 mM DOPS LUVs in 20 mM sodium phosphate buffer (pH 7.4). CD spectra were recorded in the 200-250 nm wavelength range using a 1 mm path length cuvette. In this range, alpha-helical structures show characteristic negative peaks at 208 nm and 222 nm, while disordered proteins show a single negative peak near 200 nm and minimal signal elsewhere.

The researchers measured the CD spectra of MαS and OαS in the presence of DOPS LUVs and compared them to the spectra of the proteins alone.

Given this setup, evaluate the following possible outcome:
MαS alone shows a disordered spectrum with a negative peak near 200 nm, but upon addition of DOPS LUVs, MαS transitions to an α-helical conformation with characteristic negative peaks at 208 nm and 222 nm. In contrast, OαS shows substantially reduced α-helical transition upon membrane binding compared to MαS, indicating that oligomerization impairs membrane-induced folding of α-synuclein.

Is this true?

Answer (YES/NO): YES